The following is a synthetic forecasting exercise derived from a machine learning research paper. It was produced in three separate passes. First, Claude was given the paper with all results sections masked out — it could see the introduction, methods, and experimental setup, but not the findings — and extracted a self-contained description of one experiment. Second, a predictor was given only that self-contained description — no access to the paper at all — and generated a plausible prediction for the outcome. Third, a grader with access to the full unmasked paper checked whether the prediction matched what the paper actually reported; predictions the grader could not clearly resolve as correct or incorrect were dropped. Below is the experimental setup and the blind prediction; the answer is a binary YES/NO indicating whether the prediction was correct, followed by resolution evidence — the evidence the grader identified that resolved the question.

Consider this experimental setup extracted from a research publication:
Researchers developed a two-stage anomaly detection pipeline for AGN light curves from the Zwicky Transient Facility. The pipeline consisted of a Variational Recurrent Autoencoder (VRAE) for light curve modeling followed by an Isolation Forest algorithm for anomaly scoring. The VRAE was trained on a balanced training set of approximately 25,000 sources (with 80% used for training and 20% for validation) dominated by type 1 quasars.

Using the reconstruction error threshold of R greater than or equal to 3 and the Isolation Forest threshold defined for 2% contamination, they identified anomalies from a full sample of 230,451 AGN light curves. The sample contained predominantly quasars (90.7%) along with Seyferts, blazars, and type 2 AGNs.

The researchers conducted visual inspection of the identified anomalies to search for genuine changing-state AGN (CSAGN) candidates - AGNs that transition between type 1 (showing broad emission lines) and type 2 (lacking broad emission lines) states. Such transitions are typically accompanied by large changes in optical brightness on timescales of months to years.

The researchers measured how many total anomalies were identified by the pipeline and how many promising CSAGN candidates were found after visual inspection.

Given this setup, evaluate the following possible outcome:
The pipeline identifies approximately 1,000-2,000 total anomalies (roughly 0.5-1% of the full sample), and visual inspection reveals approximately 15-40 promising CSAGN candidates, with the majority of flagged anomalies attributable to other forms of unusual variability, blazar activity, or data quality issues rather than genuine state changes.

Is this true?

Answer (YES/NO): NO